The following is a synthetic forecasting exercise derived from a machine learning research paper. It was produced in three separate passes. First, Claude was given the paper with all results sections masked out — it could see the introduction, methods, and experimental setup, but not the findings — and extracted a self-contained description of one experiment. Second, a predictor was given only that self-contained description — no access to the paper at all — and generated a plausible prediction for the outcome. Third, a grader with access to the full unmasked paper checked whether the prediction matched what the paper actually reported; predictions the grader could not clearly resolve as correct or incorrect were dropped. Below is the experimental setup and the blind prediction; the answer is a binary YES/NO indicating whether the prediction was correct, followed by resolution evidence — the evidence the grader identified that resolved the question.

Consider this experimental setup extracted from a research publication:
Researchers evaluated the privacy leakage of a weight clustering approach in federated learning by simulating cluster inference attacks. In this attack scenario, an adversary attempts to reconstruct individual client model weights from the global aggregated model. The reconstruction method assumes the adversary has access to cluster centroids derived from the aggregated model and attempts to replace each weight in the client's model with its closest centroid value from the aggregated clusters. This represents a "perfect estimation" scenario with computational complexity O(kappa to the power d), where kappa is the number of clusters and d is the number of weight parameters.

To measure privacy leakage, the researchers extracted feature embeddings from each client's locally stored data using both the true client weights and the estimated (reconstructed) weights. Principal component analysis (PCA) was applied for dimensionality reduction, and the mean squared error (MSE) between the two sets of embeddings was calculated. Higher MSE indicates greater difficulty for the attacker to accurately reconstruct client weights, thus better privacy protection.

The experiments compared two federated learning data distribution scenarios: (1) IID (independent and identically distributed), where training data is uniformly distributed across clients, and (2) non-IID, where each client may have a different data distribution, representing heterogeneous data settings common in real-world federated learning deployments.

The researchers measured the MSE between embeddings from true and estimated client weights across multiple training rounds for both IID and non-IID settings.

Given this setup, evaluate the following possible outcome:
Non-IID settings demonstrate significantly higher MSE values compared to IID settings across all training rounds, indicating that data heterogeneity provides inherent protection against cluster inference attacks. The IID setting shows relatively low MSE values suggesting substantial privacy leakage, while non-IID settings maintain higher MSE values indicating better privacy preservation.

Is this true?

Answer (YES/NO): YES